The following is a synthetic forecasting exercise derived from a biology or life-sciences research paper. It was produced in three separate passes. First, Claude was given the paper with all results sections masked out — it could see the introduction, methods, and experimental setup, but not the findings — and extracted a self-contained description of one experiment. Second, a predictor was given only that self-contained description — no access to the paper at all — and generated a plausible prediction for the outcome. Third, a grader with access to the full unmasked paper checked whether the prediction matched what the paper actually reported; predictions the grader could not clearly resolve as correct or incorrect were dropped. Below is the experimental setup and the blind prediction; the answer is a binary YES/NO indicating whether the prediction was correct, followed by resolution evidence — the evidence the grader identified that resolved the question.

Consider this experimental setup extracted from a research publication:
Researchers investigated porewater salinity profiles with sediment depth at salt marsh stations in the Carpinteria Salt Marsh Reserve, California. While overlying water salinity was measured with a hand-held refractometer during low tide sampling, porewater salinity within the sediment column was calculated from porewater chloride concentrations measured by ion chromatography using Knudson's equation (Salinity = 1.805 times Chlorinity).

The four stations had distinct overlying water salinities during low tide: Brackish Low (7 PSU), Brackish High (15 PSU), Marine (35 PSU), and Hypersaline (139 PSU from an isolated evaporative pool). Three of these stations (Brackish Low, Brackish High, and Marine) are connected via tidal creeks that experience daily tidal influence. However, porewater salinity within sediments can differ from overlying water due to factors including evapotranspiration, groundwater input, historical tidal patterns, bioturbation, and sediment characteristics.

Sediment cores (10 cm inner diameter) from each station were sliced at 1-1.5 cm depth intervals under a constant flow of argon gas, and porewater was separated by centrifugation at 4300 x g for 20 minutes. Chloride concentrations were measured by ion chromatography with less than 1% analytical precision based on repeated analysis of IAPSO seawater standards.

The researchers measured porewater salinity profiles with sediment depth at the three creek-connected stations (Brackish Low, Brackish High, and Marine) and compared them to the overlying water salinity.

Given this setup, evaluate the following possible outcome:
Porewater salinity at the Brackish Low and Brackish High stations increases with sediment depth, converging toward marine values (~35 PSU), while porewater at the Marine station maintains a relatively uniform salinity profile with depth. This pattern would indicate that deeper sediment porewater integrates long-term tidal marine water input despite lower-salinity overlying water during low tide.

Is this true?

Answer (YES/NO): NO